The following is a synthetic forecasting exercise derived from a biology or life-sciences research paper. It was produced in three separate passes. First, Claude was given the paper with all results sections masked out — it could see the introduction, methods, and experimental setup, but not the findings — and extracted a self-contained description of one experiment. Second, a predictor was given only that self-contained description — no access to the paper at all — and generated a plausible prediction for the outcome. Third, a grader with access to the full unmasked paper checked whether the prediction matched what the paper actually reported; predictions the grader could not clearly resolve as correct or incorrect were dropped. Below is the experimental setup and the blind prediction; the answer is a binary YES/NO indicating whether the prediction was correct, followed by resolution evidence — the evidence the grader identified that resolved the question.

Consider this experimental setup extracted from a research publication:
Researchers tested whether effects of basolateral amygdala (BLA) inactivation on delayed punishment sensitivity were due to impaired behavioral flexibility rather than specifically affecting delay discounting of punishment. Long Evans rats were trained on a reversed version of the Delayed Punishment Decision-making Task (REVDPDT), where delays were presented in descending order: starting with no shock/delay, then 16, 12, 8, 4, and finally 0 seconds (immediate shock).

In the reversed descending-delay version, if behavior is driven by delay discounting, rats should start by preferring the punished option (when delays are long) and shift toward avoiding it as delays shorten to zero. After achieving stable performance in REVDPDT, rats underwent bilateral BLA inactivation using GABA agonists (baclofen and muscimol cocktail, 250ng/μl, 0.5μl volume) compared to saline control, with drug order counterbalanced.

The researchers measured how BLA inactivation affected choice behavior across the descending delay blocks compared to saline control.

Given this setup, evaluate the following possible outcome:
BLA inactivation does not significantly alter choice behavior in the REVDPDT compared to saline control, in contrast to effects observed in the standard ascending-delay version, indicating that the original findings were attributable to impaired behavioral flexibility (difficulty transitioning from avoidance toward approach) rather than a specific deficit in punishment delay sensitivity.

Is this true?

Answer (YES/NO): NO